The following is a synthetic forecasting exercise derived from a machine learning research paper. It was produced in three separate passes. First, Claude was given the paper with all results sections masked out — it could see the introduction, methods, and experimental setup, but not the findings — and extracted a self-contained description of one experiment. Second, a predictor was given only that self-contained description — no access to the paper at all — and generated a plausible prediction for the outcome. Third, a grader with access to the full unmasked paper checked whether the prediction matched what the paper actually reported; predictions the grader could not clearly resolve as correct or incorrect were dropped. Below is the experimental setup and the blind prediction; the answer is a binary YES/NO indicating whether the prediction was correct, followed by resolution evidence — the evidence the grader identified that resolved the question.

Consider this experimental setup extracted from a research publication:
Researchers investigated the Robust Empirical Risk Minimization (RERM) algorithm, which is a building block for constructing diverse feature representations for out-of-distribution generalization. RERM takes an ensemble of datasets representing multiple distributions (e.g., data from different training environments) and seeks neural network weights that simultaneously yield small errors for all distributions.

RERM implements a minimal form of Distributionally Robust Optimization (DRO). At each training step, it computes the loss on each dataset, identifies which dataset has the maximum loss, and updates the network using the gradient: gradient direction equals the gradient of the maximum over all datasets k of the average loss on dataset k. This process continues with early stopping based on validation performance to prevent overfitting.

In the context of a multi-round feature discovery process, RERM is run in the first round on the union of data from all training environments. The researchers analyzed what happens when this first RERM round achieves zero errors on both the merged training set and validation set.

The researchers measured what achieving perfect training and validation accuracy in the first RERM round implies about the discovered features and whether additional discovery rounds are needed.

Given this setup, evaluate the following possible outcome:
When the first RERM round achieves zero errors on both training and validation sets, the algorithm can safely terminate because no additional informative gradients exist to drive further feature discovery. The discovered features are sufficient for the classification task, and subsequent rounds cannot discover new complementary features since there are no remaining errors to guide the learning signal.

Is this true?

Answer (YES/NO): YES